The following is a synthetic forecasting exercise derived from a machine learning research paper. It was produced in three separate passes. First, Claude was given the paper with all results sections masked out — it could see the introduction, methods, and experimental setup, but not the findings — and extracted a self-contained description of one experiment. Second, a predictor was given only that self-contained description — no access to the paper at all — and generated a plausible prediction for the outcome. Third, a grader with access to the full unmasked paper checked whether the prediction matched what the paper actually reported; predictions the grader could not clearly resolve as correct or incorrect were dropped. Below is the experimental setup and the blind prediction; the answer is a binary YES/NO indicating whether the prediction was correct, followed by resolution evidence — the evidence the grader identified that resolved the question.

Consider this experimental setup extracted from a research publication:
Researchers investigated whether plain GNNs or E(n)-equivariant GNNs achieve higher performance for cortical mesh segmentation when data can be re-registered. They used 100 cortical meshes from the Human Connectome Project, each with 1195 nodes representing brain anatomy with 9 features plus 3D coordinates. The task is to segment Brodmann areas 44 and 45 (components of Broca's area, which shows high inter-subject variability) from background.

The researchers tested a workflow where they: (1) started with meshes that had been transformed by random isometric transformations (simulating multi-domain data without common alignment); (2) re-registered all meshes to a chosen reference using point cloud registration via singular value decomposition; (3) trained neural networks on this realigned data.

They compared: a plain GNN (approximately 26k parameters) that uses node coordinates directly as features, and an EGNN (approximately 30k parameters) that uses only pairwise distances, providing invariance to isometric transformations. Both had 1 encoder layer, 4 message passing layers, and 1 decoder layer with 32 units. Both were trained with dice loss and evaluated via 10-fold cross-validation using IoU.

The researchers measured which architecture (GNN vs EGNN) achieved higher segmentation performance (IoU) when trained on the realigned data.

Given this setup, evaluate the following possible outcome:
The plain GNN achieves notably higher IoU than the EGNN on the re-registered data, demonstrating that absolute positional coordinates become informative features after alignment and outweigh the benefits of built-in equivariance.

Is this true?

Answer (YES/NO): NO